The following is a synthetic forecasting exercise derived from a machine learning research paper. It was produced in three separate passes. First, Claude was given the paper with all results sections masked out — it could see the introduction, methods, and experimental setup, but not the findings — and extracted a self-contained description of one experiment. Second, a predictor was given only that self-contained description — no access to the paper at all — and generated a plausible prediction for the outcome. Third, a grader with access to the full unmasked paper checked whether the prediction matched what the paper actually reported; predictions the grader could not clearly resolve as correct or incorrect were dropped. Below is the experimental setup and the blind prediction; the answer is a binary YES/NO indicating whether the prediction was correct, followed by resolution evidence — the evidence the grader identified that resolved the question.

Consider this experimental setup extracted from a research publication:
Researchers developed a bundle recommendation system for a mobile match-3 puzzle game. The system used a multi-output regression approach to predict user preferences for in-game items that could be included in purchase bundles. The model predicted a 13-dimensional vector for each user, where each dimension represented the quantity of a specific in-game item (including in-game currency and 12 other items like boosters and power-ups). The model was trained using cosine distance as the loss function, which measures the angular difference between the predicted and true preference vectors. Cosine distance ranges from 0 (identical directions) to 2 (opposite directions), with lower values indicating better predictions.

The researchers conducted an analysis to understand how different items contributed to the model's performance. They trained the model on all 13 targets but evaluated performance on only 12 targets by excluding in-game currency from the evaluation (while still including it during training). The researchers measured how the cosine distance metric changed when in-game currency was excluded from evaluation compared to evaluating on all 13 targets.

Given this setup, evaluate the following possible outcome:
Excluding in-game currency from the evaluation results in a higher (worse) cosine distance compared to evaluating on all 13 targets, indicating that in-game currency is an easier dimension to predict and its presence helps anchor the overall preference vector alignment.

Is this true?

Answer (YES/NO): YES